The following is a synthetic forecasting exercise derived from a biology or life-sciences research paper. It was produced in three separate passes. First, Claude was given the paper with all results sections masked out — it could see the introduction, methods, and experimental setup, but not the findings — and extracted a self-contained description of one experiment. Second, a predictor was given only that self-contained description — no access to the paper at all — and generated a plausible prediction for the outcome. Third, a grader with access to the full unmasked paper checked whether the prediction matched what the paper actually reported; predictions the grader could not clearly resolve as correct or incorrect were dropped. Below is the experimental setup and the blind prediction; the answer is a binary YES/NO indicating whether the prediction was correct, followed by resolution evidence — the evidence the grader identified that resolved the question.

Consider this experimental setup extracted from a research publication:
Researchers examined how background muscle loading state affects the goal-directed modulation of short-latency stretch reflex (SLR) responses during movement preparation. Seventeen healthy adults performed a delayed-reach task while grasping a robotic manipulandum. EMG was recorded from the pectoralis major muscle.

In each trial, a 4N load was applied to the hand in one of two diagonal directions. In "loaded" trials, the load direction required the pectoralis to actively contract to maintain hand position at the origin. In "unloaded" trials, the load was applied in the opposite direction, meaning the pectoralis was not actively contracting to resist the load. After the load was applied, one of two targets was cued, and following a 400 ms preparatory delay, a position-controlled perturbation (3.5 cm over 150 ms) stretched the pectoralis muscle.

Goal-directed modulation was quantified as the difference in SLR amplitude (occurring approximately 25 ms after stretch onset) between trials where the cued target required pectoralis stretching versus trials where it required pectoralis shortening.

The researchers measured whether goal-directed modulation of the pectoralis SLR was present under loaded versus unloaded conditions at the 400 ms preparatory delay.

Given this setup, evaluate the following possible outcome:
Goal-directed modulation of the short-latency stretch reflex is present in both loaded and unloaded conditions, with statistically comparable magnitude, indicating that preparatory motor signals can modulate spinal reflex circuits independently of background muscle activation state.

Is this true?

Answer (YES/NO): NO